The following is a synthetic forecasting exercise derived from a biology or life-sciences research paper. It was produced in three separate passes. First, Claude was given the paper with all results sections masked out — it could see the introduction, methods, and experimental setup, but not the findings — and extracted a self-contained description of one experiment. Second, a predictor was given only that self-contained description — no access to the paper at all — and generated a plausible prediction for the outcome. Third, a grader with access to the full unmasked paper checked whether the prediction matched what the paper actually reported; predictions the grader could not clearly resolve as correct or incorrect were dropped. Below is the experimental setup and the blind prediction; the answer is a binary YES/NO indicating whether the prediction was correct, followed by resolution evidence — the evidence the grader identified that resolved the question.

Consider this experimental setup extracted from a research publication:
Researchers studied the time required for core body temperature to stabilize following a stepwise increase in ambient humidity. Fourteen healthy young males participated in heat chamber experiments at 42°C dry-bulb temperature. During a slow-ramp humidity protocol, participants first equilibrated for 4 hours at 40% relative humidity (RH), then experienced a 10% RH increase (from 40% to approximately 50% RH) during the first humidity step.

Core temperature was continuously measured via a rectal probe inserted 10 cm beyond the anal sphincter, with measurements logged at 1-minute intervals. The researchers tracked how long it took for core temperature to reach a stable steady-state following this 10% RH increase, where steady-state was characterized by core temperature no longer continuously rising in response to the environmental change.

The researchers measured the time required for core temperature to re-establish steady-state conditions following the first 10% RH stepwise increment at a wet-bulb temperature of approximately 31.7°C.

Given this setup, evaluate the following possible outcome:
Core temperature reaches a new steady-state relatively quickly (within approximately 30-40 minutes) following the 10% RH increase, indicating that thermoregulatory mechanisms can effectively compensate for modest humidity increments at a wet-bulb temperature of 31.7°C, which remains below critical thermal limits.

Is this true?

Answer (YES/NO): NO